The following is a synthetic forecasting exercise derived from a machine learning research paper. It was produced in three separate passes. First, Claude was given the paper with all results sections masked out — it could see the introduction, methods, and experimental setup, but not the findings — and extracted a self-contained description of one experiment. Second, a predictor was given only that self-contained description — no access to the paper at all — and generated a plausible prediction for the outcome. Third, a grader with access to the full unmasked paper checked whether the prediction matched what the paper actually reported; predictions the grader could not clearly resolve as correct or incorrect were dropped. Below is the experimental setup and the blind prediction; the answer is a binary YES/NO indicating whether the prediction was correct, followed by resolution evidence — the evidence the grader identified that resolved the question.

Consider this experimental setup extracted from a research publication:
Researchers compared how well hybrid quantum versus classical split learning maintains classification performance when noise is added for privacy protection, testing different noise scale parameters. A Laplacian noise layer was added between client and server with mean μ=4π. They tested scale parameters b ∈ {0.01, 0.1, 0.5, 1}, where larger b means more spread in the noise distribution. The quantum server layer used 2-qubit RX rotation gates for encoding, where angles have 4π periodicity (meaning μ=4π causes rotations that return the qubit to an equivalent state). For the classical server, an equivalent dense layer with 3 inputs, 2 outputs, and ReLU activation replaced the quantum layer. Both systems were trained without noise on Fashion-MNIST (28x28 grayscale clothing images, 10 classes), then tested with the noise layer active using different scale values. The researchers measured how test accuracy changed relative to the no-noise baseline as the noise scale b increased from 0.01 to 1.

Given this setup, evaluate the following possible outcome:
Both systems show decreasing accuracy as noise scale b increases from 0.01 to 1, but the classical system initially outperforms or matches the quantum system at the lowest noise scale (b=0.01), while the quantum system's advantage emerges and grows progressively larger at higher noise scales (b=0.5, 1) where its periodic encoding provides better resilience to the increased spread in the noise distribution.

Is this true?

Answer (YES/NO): NO